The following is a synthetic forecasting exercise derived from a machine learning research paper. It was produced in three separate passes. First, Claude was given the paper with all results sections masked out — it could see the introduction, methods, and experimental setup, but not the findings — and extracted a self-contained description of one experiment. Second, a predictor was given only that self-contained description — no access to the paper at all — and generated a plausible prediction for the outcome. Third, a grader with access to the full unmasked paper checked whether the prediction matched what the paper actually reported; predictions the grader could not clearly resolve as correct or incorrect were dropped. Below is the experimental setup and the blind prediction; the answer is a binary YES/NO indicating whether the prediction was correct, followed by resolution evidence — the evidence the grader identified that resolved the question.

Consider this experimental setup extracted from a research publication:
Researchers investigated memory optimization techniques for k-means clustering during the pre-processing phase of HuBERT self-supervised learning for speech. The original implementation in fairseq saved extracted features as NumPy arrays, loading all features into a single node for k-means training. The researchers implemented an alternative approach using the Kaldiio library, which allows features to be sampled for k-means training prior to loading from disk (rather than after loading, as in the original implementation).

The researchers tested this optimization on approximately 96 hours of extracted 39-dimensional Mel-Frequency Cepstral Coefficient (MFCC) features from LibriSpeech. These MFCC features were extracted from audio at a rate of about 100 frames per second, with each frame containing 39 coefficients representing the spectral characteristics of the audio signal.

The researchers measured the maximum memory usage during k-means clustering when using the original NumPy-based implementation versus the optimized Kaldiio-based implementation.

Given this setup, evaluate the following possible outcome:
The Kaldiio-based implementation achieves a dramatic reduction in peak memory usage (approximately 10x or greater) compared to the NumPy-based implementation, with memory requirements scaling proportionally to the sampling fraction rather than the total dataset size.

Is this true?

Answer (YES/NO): YES